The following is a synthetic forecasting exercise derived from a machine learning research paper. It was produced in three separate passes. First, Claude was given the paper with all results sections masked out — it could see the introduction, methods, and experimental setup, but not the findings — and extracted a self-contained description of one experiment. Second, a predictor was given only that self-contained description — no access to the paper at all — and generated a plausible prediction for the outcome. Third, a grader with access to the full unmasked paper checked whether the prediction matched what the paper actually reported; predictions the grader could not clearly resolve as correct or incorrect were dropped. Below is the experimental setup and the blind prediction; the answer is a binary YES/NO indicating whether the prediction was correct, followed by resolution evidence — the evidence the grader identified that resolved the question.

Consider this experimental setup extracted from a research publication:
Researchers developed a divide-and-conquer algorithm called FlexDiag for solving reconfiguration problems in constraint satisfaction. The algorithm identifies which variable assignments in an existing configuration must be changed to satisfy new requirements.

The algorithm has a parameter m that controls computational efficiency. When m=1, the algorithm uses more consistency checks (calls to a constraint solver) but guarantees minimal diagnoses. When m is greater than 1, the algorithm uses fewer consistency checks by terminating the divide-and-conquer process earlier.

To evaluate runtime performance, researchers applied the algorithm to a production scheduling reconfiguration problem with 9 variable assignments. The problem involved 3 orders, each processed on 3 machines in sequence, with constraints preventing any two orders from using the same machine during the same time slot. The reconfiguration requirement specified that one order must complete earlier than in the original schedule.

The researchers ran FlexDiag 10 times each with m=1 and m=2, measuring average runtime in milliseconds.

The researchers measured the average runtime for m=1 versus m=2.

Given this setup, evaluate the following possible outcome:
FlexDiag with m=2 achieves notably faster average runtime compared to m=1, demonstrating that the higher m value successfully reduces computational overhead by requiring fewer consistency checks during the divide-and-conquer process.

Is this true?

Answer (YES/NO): YES